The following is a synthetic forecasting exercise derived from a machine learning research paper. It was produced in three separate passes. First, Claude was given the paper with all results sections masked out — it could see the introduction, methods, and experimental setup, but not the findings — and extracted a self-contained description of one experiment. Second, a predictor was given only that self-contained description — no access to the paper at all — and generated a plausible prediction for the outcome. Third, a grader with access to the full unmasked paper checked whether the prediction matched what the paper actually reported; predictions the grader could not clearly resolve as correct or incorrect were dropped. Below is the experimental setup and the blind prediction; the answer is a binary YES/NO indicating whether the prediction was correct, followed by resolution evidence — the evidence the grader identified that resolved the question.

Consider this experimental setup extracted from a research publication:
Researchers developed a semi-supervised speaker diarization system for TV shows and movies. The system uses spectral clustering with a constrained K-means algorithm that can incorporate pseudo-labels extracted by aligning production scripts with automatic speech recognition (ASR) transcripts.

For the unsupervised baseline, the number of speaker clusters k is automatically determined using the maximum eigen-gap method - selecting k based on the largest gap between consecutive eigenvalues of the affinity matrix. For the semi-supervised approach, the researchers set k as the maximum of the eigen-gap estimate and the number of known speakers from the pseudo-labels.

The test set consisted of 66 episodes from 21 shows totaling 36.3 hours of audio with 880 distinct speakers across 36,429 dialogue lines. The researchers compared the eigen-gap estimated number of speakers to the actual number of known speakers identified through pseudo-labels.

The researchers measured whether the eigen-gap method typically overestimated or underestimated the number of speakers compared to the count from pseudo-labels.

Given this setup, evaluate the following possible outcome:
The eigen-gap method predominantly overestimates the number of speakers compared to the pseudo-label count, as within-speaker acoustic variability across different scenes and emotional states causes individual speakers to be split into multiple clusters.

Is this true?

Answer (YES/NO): NO